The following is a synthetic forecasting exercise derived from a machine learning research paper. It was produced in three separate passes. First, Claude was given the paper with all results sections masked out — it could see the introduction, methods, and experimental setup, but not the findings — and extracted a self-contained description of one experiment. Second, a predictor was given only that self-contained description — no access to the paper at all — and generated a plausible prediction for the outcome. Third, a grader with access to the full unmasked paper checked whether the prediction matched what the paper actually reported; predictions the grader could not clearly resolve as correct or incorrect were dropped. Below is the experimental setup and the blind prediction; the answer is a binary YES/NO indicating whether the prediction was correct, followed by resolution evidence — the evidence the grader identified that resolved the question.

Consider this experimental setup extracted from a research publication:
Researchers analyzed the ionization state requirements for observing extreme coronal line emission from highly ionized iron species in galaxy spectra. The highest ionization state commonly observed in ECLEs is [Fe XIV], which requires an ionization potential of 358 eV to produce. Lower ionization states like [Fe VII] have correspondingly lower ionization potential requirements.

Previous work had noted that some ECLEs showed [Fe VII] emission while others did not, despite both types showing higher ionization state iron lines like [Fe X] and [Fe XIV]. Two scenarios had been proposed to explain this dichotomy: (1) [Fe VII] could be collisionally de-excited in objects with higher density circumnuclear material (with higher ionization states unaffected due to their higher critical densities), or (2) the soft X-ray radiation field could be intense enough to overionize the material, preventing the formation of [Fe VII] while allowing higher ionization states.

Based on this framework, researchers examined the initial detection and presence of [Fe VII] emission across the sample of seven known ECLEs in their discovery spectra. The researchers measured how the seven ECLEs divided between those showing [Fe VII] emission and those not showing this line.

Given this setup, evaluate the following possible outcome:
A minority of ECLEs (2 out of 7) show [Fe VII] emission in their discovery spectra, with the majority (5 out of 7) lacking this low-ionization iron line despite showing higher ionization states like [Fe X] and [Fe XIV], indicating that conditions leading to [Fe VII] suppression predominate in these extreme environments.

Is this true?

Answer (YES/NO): NO